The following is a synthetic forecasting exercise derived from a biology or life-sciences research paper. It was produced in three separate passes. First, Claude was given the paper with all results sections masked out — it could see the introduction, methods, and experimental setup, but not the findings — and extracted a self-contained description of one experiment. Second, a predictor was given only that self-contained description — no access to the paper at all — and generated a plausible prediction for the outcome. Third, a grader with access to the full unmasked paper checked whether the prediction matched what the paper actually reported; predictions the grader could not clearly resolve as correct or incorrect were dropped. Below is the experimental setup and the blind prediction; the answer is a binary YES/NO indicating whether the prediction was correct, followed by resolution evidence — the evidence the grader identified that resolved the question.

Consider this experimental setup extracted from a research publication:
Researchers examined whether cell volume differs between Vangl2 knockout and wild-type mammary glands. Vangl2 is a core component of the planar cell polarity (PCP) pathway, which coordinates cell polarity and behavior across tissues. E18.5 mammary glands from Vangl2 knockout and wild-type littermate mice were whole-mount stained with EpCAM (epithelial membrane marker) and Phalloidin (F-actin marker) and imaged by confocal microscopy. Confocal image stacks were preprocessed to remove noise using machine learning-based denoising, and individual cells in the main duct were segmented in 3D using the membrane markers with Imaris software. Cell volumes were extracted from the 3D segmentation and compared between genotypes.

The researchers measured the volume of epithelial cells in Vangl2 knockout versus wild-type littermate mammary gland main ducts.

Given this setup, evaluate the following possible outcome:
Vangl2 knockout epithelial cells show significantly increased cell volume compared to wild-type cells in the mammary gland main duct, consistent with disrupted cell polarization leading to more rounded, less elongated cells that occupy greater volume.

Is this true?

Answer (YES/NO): NO